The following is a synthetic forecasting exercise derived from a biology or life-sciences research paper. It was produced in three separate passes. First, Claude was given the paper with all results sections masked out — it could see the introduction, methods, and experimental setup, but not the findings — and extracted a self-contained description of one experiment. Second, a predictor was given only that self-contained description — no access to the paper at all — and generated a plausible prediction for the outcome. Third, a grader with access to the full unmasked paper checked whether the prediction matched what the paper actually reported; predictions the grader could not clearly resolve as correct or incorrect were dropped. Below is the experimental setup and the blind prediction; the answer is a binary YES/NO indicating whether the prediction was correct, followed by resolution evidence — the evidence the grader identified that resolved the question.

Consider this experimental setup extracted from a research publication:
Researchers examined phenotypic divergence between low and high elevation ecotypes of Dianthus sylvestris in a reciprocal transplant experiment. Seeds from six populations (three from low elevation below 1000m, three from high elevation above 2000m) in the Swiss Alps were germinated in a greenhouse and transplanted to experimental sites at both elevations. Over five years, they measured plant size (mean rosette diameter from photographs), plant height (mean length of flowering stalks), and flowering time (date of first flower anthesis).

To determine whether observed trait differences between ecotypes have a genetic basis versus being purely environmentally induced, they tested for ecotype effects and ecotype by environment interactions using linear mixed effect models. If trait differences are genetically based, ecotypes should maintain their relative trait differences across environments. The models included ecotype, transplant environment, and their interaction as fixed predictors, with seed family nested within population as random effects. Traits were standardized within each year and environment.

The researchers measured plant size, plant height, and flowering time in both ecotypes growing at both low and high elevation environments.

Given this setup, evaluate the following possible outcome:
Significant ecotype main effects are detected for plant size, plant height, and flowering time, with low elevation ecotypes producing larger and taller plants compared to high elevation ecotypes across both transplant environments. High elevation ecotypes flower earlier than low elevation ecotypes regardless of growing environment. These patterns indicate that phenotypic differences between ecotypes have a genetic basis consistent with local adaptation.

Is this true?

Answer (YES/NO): NO